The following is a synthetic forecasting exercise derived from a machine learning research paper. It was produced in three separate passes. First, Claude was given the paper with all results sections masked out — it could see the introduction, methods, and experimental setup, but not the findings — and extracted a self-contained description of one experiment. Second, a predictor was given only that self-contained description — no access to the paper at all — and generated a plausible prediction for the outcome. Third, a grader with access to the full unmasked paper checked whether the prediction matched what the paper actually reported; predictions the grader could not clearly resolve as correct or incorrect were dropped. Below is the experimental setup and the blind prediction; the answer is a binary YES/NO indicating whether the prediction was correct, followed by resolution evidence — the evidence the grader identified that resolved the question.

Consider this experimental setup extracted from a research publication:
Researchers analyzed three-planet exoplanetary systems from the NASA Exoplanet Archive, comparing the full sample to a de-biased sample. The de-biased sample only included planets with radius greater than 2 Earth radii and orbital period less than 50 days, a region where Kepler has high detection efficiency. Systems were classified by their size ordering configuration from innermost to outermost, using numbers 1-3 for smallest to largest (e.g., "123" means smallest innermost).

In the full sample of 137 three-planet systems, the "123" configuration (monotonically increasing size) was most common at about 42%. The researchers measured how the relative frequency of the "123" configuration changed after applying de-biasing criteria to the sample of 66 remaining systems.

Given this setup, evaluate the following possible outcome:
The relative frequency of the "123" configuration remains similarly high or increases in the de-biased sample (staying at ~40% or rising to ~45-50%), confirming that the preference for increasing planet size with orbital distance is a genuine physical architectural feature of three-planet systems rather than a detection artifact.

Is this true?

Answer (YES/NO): NO